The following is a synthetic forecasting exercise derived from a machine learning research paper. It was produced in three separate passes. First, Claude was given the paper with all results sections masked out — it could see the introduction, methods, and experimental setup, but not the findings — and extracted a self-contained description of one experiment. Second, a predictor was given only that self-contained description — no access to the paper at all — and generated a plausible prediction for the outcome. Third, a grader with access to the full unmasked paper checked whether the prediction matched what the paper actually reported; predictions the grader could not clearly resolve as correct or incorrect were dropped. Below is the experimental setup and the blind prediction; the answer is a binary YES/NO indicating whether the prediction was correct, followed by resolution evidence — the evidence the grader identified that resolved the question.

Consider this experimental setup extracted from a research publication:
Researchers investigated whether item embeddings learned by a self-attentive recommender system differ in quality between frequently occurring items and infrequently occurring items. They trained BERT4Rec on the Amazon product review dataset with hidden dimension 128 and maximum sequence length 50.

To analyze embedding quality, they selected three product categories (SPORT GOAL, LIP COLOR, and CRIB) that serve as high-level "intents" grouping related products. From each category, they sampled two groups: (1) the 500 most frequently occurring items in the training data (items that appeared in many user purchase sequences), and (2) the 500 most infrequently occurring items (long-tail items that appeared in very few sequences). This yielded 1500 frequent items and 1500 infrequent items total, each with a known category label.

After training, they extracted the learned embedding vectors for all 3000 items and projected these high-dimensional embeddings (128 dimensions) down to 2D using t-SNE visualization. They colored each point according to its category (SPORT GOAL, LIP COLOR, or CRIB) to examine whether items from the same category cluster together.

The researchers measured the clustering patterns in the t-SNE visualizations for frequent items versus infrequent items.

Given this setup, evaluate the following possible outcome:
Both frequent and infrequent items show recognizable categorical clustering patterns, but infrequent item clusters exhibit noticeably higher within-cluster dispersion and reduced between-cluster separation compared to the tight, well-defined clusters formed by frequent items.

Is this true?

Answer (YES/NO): NO